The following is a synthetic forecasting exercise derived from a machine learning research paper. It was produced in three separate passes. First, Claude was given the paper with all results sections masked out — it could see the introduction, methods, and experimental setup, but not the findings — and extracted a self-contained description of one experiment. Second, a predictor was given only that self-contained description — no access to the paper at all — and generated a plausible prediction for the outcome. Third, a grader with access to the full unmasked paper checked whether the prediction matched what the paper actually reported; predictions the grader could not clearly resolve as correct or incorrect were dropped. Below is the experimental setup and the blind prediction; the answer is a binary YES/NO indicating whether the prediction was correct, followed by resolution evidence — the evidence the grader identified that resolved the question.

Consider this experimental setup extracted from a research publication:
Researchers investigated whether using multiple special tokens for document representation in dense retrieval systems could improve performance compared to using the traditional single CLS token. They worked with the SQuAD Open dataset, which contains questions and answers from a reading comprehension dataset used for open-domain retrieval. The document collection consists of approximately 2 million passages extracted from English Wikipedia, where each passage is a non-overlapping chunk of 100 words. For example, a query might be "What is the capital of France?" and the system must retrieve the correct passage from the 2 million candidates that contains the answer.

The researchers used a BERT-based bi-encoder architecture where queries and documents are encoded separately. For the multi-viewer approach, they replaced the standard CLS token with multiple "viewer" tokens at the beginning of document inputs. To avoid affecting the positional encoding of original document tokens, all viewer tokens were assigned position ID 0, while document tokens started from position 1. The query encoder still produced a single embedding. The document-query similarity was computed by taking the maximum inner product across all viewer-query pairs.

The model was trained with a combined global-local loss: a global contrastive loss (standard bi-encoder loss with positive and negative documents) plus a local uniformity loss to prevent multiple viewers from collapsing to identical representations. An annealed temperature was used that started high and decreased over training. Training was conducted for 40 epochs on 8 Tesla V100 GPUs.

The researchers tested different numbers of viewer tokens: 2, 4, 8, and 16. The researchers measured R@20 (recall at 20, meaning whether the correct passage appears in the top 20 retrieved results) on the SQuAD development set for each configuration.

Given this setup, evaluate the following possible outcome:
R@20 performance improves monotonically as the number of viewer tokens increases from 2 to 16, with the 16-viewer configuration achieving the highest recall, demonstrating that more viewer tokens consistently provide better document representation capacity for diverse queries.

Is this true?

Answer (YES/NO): NO